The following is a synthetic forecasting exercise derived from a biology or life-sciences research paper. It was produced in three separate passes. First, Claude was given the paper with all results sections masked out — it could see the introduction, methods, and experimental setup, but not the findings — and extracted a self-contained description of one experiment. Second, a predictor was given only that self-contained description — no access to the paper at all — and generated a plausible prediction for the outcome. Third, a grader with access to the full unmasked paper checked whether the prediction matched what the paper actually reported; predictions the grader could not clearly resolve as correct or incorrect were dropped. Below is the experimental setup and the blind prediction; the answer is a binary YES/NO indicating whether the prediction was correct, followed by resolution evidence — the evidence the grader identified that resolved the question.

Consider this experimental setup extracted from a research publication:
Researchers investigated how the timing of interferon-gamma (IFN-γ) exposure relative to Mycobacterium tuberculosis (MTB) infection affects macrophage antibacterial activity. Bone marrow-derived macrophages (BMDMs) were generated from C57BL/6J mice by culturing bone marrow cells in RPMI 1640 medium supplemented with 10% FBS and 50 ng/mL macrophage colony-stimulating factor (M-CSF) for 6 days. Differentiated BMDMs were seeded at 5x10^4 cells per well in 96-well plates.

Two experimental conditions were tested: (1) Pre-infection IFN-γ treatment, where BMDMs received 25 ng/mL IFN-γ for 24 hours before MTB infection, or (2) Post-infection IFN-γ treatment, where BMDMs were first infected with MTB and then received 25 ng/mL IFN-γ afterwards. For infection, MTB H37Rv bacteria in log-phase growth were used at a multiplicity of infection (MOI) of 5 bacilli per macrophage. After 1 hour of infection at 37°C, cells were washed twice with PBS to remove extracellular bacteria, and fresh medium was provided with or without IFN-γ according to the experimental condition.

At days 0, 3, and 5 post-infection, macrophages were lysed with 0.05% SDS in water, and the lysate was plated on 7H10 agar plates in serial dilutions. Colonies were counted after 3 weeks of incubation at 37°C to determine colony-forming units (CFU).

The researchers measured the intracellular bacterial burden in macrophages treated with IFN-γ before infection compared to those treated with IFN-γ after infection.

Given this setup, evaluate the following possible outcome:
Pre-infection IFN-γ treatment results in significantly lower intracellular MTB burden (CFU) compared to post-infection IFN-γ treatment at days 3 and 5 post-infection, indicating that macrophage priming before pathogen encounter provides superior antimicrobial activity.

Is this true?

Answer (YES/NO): YES